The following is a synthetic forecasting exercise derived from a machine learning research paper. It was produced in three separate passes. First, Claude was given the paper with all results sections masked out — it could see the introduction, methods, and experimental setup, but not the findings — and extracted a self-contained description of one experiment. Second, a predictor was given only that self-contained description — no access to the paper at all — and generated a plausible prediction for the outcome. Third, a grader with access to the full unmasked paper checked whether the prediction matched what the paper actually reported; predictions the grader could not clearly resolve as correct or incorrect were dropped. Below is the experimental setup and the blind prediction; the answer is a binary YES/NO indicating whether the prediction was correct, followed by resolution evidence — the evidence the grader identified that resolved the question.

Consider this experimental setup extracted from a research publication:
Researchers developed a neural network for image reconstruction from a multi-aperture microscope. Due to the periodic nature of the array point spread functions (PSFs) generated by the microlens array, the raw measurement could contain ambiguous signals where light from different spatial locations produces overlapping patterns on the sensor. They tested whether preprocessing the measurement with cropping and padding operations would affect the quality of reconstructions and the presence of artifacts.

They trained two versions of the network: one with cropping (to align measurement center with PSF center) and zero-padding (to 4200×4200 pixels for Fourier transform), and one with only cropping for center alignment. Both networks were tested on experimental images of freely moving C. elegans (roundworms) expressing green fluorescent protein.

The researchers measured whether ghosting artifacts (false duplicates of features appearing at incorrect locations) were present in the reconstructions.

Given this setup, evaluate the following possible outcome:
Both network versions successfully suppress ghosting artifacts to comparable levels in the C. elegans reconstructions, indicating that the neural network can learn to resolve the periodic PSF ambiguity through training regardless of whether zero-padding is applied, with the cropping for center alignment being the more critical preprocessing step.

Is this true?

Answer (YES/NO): NO